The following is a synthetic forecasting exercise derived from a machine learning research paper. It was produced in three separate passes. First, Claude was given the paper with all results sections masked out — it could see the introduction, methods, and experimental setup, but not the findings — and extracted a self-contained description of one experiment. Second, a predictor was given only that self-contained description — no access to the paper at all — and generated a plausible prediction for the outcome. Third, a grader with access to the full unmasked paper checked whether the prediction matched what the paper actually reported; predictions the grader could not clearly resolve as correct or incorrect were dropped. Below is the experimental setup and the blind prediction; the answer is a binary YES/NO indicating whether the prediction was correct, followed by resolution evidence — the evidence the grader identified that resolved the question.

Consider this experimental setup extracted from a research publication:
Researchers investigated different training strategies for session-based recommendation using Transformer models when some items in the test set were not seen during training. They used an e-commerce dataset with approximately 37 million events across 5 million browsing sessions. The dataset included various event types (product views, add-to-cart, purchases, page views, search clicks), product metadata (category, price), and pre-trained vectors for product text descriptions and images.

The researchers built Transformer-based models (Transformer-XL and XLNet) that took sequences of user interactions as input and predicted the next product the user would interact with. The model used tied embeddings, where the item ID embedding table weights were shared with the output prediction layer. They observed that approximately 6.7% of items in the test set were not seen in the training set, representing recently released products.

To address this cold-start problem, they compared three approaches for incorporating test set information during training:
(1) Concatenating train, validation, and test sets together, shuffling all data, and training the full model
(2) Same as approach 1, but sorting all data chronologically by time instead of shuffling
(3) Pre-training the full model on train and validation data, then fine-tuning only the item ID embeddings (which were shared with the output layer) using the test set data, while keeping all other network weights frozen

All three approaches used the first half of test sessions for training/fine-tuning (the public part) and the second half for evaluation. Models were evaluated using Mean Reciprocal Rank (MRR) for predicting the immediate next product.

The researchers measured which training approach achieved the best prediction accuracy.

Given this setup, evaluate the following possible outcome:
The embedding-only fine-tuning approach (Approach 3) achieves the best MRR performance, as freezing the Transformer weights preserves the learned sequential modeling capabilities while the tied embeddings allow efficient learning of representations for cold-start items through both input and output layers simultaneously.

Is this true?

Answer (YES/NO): YES